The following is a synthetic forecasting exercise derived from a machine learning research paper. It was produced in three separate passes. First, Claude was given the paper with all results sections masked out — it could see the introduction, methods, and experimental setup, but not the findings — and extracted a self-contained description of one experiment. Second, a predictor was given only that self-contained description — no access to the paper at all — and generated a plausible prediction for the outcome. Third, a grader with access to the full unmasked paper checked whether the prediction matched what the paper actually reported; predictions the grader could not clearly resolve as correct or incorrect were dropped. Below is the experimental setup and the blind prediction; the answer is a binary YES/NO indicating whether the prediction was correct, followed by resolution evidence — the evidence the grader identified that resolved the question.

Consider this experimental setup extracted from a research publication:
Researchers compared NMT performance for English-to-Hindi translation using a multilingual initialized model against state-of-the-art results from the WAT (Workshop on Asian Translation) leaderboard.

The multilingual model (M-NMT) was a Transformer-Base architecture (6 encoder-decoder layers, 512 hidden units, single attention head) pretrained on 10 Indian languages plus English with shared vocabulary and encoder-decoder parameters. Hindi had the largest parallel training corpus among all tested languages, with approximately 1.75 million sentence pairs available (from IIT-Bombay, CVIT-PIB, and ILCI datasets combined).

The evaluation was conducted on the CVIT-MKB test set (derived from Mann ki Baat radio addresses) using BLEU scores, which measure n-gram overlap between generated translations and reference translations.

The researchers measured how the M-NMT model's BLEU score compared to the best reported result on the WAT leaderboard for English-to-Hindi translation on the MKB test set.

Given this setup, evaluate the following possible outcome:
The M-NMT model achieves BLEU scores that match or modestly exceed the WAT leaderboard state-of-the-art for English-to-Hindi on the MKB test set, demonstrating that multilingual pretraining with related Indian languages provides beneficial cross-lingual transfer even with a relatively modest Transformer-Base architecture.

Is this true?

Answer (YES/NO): NO